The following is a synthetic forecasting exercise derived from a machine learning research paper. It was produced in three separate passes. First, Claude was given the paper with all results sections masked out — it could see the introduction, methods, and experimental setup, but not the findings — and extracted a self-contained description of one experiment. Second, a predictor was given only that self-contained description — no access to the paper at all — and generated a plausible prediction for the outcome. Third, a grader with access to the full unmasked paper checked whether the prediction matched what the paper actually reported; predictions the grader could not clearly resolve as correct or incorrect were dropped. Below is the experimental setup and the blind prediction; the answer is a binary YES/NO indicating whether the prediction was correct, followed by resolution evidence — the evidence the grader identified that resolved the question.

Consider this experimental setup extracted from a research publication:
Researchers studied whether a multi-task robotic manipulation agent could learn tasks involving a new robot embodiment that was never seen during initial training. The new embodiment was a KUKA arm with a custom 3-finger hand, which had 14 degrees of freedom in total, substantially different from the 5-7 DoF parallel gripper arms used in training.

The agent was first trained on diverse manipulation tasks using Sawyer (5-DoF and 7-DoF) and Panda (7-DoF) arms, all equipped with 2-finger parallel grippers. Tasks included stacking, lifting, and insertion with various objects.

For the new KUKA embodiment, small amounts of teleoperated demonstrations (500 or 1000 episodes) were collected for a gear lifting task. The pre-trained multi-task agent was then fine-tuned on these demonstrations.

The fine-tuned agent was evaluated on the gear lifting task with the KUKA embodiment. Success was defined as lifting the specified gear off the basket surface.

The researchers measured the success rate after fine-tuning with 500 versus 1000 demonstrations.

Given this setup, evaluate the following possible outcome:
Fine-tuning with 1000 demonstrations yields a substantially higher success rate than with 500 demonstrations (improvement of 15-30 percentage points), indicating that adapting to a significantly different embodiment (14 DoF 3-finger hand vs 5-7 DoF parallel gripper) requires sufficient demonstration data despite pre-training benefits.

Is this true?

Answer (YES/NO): YES